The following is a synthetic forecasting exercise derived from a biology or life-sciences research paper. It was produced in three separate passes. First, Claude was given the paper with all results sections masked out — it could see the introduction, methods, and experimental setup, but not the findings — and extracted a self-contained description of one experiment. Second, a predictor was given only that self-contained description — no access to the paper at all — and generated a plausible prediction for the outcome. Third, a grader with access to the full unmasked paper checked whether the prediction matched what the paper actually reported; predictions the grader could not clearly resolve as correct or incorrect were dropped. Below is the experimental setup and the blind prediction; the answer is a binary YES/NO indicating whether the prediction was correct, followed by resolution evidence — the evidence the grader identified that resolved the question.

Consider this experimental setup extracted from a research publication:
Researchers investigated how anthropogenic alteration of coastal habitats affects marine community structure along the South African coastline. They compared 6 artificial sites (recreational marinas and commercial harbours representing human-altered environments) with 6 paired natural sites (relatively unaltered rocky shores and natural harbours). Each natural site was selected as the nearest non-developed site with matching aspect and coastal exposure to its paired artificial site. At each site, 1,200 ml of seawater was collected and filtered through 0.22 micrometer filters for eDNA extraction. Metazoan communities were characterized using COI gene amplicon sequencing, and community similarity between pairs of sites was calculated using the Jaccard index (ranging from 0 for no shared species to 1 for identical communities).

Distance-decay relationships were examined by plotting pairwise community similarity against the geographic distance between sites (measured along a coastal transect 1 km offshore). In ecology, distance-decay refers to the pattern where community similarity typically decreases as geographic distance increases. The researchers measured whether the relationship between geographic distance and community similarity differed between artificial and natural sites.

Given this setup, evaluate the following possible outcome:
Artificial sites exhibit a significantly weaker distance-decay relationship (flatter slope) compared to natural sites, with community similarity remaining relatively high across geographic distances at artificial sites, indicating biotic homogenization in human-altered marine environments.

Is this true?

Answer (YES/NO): YES